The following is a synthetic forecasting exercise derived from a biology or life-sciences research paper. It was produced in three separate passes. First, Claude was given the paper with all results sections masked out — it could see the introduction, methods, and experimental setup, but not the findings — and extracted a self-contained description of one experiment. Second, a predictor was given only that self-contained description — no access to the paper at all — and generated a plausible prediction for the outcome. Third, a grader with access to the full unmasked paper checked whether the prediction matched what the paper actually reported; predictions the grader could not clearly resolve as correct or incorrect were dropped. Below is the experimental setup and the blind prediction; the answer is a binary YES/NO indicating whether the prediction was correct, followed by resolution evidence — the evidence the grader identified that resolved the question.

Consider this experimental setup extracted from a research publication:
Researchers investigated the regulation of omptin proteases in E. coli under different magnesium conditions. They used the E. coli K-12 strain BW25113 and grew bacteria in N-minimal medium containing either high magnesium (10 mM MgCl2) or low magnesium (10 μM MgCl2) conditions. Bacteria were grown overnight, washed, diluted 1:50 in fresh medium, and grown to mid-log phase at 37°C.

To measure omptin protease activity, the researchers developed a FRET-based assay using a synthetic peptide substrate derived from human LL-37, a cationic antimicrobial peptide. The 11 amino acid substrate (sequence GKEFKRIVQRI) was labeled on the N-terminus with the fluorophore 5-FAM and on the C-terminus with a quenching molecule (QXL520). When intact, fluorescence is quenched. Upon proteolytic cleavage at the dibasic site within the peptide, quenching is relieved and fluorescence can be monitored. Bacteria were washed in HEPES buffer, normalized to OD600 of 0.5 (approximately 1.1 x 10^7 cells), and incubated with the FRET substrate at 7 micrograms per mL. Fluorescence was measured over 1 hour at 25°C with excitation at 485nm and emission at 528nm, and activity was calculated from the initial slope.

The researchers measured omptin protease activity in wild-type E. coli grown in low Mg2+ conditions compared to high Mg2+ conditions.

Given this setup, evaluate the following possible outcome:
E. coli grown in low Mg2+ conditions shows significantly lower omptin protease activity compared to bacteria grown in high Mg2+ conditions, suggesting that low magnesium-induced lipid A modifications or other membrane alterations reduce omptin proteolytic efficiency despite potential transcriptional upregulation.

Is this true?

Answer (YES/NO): NO